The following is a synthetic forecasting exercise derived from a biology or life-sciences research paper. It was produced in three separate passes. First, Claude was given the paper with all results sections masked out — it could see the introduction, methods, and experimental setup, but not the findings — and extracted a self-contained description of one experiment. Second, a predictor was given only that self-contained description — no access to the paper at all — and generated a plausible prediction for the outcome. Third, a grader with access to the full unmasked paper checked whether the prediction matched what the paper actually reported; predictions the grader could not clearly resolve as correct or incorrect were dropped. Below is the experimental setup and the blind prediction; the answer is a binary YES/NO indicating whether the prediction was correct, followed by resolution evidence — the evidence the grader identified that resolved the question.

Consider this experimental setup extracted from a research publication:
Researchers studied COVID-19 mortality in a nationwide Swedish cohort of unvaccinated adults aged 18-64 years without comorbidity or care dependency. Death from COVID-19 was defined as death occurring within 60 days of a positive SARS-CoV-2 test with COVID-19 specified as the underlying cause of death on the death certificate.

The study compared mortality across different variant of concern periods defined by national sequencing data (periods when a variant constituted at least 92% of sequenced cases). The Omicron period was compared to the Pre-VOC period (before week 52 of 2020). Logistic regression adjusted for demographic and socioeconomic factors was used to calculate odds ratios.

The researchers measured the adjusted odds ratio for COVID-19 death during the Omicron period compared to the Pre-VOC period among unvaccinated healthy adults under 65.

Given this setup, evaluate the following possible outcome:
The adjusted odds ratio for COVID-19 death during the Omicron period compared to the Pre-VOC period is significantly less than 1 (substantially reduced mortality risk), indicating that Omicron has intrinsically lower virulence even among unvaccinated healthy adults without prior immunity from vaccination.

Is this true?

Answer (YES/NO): YES